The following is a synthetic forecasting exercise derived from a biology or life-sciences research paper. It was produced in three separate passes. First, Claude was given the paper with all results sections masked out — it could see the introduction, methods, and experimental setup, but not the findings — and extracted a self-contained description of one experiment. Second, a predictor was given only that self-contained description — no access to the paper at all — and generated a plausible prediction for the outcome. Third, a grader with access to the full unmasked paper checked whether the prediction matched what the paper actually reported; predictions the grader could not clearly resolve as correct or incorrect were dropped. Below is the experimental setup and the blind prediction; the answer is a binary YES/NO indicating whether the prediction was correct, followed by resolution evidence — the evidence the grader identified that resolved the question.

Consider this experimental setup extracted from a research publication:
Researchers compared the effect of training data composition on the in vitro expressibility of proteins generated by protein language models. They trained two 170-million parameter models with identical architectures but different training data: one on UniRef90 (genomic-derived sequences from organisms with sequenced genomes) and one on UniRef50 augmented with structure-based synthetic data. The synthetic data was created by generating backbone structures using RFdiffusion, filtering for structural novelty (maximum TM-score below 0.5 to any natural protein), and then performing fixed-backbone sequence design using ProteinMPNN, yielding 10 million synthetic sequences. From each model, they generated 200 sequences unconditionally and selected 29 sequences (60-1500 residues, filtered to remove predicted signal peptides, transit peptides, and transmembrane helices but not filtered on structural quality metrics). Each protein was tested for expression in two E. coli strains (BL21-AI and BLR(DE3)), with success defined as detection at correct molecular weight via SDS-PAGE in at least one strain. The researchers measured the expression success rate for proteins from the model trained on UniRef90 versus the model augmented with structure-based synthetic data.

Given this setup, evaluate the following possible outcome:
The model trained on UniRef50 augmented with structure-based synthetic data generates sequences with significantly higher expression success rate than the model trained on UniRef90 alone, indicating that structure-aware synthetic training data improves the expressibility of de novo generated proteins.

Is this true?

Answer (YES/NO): YES